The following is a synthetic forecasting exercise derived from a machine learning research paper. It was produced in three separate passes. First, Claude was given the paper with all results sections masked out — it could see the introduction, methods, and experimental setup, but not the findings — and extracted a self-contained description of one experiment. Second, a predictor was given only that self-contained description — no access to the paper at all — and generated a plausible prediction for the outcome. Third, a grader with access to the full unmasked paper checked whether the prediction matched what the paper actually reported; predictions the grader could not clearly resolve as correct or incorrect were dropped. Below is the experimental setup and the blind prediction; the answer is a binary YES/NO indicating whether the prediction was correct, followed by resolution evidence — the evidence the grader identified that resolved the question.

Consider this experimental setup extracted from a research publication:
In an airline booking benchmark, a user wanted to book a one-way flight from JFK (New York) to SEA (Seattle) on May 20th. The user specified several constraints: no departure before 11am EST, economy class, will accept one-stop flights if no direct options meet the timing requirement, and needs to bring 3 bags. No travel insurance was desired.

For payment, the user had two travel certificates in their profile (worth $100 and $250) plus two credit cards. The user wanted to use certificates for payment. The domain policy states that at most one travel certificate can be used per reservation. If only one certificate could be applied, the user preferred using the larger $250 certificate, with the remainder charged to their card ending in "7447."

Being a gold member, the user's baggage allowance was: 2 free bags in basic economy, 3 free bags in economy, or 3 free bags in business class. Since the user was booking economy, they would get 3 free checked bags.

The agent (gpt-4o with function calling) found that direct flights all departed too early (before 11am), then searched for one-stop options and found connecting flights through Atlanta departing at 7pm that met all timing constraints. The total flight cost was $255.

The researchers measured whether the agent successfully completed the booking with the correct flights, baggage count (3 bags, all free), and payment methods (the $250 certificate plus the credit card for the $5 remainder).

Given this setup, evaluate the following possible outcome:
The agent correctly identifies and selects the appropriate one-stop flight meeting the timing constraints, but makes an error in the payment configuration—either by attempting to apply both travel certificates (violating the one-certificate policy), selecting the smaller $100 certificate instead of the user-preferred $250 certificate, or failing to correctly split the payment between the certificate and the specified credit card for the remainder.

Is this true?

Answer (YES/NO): NO